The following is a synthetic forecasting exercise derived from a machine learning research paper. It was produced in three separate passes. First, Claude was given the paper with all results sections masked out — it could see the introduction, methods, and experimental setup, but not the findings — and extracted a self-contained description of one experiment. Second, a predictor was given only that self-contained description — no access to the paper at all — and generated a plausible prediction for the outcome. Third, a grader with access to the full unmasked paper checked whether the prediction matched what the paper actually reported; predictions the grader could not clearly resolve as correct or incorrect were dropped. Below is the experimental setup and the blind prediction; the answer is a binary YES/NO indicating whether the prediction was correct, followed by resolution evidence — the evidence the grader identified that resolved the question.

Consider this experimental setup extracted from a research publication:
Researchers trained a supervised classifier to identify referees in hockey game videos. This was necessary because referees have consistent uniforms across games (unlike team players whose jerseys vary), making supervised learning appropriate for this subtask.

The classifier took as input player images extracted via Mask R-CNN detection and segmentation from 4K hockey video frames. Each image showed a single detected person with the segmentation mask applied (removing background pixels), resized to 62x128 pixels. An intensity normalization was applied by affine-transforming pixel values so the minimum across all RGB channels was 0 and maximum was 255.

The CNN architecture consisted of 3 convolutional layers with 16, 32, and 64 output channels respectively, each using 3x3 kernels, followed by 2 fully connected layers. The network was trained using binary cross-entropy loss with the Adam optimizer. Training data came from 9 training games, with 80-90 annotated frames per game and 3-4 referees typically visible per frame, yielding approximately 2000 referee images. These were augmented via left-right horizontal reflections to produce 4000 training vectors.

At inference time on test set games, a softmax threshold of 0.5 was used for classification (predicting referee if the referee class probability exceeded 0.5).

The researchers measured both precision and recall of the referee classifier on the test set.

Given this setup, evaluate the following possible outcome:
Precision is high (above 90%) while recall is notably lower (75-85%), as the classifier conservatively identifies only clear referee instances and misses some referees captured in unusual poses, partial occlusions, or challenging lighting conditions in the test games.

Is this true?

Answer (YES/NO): NO